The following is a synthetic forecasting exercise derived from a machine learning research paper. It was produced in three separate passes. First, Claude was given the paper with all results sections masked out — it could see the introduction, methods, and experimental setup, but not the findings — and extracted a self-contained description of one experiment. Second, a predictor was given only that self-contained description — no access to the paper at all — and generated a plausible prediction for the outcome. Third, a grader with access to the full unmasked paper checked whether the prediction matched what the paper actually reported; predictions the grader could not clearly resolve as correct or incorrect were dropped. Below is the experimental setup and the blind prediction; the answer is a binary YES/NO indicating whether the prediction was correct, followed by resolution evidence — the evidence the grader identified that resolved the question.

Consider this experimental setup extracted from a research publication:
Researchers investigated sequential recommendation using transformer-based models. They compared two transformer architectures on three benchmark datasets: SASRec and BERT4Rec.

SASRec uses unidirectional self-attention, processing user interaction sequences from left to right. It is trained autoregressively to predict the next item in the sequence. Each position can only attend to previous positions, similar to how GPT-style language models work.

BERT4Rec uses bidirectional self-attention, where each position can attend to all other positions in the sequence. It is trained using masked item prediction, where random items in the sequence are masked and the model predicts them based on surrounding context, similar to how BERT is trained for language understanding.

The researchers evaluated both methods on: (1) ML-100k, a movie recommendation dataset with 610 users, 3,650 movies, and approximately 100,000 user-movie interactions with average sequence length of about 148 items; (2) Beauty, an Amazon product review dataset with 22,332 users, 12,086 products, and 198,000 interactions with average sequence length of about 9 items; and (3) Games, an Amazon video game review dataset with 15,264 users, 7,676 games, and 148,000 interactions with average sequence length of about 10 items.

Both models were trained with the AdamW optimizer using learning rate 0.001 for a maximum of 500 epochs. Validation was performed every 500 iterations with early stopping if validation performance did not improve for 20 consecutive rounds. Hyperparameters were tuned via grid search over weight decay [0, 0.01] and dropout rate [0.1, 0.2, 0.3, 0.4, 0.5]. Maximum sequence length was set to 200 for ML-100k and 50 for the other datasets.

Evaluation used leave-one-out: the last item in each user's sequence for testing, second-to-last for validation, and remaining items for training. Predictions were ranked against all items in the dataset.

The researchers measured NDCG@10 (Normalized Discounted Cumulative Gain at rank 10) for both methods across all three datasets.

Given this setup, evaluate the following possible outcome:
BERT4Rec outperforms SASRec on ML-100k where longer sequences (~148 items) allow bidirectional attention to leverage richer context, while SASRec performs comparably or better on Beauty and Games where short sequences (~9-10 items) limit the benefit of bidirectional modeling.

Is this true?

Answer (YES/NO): NO